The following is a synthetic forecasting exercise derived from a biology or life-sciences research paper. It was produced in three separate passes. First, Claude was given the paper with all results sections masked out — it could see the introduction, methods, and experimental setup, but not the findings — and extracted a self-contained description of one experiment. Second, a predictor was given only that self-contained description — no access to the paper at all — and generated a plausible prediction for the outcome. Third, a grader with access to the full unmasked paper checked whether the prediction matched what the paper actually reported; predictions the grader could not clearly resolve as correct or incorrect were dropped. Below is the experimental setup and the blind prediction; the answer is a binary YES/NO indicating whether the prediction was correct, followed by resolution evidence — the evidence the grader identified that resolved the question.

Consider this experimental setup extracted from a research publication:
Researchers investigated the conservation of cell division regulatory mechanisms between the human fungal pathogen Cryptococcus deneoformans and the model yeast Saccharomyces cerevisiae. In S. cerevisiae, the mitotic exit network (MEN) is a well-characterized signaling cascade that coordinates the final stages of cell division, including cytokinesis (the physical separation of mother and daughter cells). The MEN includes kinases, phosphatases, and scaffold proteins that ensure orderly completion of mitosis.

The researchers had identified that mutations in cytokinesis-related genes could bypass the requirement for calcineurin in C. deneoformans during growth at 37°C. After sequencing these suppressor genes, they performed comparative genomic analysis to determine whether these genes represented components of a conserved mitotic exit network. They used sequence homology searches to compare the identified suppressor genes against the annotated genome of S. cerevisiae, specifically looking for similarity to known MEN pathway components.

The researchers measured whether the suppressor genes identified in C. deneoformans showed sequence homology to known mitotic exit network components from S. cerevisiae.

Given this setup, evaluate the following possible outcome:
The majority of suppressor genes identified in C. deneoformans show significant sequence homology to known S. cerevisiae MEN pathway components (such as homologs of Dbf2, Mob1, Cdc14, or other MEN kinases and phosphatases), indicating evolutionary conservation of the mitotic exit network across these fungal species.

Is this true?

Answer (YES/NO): NO